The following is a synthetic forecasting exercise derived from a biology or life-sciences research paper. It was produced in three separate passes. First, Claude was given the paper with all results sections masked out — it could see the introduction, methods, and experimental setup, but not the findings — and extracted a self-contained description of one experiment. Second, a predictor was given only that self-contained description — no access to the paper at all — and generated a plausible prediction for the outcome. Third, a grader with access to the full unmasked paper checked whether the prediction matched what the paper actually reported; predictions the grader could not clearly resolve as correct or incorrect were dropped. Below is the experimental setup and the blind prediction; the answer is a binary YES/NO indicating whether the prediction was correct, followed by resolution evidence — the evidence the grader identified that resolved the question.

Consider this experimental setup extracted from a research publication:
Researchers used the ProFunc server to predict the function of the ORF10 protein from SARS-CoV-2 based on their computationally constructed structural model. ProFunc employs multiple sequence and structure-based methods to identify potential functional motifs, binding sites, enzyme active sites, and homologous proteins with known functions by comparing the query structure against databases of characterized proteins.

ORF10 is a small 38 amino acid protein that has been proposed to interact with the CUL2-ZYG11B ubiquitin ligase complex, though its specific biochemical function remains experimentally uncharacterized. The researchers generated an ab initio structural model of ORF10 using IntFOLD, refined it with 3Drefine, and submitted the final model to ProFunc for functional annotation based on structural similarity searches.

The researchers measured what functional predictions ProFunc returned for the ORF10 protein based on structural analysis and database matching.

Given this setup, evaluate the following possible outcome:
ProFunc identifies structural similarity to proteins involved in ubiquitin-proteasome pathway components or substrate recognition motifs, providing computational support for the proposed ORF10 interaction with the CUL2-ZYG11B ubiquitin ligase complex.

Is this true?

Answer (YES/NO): NO